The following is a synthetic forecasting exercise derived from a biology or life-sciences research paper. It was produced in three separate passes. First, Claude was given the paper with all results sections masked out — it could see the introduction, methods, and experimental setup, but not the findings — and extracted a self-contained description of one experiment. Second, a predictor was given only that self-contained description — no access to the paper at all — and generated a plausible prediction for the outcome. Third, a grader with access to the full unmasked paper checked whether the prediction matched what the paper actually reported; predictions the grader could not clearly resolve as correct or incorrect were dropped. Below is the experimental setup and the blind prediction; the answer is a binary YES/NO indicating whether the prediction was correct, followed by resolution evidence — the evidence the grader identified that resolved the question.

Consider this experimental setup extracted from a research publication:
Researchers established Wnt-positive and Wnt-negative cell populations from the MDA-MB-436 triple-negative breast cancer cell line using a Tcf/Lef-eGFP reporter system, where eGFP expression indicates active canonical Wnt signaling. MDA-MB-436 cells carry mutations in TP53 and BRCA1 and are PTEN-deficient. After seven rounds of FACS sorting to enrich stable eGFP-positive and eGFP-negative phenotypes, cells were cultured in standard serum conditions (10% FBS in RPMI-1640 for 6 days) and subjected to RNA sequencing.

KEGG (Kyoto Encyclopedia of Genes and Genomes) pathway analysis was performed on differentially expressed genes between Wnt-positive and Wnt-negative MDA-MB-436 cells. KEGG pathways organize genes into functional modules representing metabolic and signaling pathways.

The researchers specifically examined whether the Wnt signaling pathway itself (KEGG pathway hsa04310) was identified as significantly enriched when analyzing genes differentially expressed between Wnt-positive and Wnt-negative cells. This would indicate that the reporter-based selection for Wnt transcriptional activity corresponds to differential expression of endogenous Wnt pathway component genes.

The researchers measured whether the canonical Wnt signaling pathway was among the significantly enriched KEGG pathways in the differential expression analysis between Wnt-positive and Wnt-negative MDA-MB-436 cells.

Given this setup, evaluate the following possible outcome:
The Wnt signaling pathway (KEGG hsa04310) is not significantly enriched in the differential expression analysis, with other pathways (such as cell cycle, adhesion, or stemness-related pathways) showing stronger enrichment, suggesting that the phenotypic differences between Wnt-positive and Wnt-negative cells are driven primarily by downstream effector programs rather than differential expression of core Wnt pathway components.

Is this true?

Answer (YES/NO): YES